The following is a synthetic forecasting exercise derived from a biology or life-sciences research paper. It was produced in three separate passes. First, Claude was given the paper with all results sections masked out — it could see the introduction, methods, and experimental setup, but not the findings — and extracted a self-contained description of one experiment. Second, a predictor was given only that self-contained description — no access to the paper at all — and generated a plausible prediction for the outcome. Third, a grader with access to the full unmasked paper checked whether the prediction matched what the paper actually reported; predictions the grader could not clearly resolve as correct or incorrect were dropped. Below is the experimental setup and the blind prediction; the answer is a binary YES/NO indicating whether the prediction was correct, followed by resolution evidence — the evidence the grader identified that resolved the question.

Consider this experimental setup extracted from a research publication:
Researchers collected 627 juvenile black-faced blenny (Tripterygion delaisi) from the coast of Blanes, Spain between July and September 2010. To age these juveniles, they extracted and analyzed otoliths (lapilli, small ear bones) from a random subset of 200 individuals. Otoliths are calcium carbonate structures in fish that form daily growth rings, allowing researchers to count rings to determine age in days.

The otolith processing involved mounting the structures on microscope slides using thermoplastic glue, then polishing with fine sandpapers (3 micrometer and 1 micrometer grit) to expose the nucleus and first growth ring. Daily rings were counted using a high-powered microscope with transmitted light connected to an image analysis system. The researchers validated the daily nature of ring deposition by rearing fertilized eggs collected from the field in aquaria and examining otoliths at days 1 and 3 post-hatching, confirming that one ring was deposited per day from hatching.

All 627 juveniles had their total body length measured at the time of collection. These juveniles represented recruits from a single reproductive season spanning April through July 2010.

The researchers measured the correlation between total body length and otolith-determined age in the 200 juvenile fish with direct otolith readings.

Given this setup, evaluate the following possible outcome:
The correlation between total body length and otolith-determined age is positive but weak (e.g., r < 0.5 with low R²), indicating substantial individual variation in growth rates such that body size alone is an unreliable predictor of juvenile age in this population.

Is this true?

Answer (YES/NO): NO